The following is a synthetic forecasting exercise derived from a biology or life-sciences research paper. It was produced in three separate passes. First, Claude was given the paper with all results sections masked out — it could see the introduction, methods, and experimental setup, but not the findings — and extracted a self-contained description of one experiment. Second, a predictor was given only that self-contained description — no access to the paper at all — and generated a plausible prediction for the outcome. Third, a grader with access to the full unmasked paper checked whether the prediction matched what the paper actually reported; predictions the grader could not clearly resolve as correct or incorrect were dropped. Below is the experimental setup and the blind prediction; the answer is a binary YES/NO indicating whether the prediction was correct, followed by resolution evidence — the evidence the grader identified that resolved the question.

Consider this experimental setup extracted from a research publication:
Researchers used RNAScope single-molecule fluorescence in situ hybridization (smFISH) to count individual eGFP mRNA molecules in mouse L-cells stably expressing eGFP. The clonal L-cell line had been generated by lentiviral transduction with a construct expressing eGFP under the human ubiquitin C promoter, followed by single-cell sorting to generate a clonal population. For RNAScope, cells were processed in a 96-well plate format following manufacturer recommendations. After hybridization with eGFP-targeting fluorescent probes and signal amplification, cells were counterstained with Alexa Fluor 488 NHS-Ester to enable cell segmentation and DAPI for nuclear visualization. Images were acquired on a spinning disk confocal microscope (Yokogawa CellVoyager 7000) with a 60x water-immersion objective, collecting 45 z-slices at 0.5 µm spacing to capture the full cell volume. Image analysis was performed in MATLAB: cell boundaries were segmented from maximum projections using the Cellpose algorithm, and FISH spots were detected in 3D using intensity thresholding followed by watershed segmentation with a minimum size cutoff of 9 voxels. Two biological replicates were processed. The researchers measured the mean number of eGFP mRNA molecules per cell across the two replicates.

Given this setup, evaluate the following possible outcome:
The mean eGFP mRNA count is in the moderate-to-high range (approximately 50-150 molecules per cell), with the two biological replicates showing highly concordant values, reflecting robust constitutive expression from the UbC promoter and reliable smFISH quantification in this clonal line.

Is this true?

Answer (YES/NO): YES